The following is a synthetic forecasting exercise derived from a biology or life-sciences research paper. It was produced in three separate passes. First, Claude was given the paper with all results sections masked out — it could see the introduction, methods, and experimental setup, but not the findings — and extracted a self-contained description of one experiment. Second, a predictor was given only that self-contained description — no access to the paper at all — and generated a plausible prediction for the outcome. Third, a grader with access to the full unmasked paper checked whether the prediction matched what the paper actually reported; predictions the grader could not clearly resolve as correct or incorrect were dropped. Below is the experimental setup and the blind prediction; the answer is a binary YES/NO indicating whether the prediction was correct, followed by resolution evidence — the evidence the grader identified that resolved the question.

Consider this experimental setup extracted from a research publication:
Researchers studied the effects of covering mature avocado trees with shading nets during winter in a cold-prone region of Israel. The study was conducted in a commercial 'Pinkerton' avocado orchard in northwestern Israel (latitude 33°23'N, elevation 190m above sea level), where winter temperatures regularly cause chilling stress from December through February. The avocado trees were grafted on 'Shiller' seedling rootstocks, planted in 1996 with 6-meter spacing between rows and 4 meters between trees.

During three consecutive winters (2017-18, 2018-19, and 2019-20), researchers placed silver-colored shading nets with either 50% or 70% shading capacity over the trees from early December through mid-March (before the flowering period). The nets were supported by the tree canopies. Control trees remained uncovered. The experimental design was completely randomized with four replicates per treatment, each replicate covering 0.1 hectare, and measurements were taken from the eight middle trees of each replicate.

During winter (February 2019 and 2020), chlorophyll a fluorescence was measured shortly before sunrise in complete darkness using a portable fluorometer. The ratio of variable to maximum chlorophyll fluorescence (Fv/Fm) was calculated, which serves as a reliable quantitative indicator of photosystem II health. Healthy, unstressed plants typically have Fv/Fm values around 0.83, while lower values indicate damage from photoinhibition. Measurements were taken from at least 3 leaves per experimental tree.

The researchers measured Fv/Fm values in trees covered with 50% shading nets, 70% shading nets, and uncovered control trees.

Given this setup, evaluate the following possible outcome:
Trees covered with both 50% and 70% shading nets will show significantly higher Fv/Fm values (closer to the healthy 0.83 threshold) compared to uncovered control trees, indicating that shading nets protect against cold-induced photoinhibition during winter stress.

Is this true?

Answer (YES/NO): YES